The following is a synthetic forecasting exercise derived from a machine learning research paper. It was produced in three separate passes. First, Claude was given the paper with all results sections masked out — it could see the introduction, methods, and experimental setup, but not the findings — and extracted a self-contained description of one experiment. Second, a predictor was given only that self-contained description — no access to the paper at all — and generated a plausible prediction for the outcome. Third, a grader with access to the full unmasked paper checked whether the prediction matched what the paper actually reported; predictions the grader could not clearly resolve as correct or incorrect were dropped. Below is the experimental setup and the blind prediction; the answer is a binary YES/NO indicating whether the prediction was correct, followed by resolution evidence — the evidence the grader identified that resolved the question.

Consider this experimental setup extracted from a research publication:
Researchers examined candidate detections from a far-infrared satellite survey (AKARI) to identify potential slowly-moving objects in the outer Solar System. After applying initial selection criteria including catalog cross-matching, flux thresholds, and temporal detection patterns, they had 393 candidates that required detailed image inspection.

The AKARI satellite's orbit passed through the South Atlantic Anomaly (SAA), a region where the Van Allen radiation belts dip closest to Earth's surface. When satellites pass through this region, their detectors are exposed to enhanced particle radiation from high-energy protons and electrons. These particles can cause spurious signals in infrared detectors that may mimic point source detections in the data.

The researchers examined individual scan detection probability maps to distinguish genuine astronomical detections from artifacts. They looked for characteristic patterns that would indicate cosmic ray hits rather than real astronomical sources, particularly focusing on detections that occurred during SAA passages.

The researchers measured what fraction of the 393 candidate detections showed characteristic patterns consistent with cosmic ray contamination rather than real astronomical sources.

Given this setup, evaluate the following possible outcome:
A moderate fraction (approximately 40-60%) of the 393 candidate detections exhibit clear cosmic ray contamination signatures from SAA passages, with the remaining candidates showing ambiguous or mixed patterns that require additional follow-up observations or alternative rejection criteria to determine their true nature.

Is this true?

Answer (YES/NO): YES